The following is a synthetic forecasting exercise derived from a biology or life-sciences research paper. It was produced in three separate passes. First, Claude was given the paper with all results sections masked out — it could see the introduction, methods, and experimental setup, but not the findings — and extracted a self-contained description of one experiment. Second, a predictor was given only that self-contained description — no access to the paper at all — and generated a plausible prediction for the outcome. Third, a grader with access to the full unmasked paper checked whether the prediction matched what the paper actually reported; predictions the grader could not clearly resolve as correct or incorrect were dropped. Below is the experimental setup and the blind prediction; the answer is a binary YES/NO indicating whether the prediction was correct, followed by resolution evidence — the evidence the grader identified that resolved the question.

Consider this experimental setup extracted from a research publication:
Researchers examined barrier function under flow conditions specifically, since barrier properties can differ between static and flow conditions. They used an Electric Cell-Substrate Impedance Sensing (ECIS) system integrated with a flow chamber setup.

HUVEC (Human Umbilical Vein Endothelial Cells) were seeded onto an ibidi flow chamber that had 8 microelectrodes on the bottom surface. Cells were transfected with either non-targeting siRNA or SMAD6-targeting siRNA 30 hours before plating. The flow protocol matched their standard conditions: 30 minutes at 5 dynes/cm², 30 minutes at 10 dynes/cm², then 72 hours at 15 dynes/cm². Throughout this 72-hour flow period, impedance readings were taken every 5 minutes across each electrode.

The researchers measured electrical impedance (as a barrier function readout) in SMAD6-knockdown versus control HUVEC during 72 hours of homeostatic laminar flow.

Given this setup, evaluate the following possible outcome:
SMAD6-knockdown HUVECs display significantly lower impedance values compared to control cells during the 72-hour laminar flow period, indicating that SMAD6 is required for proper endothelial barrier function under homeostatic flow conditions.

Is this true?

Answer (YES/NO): YES